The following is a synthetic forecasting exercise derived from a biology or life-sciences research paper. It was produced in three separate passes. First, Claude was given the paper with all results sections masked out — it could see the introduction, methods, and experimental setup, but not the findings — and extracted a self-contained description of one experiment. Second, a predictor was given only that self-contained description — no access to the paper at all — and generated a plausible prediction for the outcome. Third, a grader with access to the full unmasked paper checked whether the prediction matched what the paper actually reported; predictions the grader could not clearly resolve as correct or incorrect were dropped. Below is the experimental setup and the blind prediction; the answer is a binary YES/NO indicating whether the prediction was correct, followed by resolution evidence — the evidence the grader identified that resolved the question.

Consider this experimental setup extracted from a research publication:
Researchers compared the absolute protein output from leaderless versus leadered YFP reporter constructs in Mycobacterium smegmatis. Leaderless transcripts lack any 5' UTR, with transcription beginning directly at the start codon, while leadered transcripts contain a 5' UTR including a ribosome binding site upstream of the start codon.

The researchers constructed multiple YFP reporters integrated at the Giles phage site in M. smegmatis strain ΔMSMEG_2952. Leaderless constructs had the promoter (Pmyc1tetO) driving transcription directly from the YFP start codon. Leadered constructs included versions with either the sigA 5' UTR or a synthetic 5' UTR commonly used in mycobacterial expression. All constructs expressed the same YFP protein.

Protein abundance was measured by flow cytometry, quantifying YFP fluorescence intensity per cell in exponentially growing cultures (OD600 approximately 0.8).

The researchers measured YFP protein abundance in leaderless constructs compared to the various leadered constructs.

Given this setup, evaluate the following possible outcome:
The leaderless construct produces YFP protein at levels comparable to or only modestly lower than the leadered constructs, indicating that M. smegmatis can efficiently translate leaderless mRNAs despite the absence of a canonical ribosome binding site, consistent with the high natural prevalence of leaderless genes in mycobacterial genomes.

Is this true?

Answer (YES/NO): NO